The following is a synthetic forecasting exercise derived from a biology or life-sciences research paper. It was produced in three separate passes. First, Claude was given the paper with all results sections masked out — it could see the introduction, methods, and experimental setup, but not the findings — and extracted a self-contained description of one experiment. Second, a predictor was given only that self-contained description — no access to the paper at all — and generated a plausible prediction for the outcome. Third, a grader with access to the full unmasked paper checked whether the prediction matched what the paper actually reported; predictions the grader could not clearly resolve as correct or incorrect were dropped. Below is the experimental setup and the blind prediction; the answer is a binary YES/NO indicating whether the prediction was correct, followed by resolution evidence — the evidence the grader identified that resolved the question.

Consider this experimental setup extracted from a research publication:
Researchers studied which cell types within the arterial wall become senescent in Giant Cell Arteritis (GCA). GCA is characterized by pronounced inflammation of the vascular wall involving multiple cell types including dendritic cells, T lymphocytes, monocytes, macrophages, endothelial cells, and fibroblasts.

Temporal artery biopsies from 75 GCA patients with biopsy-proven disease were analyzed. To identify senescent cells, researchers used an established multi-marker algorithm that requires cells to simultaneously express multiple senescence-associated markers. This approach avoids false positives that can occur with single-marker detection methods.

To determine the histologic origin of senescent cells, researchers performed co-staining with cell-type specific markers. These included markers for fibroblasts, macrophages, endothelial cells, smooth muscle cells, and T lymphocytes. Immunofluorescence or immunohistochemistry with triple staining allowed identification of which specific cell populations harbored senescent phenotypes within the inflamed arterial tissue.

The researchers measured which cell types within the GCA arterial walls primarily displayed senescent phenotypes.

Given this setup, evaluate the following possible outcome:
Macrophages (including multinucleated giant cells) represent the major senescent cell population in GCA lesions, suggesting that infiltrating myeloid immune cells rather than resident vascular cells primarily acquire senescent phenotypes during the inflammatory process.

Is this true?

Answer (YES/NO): NO